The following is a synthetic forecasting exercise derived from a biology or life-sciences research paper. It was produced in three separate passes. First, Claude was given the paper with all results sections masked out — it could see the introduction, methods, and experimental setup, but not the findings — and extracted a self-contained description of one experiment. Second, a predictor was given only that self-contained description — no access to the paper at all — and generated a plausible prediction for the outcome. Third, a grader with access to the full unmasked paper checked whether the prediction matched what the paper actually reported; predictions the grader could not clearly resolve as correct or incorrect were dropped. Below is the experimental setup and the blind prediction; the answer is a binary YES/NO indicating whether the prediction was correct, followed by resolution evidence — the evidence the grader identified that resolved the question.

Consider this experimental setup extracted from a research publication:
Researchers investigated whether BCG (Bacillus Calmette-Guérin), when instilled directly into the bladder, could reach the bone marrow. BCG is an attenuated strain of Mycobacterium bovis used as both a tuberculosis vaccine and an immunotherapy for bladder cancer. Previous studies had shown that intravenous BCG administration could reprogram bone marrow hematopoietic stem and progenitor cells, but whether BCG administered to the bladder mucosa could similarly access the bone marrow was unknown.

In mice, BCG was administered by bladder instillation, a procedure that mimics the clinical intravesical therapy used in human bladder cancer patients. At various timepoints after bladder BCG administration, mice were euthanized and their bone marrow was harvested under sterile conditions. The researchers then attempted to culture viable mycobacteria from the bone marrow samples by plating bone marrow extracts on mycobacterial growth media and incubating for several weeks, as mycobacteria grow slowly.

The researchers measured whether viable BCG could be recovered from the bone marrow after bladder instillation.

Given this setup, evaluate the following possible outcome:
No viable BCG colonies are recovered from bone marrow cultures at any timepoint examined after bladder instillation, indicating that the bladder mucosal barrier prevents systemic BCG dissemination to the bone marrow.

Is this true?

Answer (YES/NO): NO